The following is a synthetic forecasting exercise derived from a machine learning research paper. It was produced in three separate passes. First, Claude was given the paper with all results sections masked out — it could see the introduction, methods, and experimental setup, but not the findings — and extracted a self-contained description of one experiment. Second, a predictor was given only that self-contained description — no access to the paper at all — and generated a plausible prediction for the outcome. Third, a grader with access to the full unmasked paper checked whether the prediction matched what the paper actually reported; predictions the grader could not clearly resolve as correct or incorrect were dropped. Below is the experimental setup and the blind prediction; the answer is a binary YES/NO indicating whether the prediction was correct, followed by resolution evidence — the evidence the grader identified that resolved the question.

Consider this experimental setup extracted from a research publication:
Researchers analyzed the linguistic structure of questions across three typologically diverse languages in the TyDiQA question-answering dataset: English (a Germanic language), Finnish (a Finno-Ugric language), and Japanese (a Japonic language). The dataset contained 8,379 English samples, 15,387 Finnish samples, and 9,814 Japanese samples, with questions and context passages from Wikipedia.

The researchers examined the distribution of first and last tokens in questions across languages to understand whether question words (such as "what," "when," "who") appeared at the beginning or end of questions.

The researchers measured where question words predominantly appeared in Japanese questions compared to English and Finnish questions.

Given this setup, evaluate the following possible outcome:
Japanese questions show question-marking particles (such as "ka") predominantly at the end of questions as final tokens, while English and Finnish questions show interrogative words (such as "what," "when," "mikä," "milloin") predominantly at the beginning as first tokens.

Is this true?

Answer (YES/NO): NO